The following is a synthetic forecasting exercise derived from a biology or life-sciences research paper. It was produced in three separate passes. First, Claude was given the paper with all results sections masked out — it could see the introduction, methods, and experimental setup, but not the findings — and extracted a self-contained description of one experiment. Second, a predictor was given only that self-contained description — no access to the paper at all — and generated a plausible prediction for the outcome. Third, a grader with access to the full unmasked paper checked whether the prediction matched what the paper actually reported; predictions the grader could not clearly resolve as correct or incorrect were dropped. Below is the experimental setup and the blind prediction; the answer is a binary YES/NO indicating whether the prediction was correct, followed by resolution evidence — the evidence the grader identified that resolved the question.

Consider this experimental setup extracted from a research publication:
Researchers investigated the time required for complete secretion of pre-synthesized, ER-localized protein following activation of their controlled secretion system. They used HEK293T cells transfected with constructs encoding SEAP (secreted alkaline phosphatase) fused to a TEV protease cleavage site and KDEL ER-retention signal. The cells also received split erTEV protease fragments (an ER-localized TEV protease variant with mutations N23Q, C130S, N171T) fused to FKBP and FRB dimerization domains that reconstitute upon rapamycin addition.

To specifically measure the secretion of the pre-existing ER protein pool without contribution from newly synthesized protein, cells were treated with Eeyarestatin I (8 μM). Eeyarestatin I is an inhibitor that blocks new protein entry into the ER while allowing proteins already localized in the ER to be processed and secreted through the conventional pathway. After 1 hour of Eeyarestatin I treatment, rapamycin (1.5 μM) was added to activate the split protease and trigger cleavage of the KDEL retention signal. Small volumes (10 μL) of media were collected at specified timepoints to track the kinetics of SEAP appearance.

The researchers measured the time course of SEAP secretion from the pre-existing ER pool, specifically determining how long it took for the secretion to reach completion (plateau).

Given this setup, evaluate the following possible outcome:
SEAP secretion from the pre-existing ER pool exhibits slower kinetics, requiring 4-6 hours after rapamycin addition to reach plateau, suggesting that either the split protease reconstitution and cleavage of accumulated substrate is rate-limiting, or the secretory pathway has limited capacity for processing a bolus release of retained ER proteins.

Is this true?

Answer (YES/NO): NO